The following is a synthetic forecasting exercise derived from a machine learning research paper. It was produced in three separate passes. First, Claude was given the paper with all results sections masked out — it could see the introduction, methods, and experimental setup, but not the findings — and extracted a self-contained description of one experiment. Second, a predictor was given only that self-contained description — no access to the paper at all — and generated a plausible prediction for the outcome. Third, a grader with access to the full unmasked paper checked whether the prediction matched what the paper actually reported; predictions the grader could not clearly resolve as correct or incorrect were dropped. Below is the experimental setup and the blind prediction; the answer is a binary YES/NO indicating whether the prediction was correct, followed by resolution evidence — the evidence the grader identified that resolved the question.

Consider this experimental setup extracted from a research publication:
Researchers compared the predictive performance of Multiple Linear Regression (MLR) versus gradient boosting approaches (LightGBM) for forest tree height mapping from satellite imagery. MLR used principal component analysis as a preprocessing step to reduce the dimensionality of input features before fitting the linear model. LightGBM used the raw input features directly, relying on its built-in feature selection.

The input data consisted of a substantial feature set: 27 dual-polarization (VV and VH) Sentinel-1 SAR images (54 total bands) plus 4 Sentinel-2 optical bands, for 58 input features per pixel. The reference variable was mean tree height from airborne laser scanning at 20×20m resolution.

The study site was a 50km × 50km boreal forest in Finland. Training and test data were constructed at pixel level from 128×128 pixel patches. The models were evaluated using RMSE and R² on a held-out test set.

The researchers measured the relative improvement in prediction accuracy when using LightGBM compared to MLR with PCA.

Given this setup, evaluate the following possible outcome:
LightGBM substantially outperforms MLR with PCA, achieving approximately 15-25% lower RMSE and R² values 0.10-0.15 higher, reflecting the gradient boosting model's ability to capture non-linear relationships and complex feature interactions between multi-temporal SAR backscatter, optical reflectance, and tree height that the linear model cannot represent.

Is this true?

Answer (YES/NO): NO